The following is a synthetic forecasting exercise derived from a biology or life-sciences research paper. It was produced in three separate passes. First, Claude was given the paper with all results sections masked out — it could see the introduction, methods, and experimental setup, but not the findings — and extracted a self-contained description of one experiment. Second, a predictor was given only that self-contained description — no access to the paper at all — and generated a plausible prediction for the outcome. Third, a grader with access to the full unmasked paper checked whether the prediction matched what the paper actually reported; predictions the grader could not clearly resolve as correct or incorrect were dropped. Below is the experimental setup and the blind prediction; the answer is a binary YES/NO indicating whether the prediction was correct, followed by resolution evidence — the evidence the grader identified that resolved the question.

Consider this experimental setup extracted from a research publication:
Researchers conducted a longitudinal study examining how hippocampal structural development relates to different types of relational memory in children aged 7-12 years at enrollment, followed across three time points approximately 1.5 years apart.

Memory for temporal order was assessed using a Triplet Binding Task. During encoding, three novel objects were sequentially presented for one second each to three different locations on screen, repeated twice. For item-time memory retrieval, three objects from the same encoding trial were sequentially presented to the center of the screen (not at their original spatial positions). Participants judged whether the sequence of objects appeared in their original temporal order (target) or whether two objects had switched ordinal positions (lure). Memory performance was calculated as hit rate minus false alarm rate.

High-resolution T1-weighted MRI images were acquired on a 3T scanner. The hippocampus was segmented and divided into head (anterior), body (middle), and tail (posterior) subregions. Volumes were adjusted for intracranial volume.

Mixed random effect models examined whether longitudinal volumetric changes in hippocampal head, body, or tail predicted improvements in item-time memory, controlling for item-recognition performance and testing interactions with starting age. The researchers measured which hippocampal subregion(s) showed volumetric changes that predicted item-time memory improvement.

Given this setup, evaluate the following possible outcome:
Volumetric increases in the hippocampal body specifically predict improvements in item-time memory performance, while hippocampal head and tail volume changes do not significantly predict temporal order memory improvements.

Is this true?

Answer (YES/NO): NO